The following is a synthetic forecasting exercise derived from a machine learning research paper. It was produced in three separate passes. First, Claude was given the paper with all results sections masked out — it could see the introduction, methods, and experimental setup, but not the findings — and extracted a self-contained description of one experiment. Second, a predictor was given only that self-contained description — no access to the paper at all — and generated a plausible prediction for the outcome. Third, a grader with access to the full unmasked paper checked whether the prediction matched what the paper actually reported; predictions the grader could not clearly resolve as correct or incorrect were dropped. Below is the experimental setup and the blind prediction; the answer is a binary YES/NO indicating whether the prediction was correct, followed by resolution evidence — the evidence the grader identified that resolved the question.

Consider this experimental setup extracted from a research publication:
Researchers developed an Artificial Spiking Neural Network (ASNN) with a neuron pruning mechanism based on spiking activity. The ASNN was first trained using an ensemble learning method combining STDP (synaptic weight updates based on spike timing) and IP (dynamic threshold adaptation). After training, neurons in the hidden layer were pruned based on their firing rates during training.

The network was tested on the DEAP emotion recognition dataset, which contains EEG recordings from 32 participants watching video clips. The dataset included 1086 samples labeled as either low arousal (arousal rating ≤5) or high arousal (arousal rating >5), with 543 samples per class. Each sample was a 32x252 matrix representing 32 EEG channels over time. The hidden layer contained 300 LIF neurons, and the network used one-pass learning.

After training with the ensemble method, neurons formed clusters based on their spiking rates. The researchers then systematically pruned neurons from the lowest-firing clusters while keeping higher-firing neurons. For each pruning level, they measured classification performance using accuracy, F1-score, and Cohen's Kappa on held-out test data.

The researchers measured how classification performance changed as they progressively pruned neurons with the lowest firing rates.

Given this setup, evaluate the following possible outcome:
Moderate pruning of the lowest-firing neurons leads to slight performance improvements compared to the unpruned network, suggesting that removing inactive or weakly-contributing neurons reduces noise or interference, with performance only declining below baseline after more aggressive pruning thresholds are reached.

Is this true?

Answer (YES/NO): NO